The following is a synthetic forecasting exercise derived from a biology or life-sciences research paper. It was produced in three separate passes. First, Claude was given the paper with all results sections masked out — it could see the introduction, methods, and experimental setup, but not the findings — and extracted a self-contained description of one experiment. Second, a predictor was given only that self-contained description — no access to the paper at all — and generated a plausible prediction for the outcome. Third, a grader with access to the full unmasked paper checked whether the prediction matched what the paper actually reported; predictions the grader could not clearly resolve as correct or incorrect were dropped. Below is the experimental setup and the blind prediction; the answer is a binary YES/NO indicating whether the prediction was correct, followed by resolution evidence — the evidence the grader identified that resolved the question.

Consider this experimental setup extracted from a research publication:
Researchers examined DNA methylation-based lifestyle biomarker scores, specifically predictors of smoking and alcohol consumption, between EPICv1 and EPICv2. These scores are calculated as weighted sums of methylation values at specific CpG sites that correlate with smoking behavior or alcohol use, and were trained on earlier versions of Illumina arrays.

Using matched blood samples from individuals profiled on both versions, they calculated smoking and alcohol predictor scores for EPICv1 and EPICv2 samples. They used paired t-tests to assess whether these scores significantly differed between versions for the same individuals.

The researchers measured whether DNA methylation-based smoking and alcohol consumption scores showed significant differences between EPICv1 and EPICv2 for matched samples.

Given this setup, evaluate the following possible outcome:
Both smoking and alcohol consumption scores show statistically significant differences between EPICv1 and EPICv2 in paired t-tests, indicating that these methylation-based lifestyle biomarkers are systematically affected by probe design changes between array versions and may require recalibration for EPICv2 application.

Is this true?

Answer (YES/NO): NO